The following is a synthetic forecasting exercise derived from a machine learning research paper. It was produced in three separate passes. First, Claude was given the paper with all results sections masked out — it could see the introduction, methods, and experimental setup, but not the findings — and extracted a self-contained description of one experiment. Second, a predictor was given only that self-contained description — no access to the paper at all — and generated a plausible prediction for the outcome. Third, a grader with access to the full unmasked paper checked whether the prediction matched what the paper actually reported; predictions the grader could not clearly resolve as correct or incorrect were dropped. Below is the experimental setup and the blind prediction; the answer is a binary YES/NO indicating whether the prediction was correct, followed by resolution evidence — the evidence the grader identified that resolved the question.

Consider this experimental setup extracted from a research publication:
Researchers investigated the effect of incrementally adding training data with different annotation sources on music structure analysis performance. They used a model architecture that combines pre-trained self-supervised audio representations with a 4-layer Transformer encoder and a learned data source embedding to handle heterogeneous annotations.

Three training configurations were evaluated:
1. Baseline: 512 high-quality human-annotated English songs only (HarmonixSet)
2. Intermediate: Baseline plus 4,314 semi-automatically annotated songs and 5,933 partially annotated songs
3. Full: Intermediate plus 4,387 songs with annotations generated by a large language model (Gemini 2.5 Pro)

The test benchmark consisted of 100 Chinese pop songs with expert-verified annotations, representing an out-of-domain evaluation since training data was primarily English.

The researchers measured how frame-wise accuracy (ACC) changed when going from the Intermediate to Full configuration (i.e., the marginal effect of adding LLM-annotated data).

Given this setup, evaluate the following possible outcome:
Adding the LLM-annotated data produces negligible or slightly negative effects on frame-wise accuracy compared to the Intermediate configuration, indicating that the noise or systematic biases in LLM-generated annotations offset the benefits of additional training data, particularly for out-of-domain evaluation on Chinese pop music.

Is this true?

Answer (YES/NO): YES